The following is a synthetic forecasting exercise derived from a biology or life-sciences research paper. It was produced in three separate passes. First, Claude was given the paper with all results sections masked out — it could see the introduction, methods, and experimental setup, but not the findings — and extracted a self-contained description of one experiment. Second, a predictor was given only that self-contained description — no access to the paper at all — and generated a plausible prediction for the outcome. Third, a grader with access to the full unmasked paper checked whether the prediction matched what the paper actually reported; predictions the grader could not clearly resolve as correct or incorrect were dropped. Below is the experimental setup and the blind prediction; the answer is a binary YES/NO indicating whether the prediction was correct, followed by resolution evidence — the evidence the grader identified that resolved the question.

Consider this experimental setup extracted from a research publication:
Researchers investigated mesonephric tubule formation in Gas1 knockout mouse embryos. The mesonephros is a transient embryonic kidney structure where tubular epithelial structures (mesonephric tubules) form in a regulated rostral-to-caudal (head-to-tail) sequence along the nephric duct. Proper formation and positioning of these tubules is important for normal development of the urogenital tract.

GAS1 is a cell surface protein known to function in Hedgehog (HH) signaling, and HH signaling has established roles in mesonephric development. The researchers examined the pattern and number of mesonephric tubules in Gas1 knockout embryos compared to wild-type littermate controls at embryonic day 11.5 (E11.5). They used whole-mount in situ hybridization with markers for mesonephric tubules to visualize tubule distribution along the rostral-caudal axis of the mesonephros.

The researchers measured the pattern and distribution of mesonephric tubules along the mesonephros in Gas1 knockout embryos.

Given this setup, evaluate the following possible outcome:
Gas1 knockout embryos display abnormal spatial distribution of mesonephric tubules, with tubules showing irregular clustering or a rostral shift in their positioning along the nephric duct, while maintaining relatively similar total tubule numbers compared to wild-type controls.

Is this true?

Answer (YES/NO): NO